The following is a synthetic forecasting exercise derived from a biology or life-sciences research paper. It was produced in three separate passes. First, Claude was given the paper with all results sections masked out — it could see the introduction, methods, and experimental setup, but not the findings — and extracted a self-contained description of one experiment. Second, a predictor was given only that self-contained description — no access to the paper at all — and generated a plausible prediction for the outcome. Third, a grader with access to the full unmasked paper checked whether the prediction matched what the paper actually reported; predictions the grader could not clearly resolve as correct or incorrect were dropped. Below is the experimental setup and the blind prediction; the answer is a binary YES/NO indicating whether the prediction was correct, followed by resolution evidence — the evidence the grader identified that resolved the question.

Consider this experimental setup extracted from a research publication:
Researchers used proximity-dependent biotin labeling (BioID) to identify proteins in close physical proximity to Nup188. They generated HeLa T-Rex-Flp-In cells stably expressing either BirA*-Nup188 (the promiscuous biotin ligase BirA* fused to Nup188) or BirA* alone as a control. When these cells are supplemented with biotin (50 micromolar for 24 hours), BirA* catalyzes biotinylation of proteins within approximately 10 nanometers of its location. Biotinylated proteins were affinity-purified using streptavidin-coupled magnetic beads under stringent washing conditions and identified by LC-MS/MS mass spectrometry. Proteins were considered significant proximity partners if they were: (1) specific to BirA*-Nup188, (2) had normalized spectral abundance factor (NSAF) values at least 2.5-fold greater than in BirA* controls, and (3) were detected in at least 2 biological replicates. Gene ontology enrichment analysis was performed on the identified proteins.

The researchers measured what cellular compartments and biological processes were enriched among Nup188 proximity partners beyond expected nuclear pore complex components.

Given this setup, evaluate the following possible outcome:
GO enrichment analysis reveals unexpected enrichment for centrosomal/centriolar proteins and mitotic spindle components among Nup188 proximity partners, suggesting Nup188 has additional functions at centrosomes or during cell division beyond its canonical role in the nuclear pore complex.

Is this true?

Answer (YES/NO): NO